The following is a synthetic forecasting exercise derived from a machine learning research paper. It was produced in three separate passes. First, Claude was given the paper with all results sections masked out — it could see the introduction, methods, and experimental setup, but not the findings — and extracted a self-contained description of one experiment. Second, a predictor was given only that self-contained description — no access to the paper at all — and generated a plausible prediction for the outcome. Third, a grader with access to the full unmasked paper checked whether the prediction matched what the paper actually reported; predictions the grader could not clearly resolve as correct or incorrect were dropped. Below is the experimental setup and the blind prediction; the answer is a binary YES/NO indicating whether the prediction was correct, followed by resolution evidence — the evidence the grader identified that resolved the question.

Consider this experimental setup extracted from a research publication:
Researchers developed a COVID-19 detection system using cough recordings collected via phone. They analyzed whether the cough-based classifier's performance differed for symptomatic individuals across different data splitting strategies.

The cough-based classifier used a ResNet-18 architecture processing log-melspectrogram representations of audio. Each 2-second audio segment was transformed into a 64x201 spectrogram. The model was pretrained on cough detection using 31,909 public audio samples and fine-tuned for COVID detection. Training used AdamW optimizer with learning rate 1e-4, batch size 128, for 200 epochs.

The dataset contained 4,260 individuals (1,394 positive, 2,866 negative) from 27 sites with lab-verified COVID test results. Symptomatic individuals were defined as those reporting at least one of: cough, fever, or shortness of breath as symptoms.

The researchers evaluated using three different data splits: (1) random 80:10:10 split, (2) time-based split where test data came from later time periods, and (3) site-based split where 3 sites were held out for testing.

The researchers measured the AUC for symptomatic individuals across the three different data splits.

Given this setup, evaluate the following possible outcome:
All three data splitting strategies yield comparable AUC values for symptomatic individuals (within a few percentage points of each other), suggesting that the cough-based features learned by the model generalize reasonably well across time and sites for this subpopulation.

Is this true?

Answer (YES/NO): NO